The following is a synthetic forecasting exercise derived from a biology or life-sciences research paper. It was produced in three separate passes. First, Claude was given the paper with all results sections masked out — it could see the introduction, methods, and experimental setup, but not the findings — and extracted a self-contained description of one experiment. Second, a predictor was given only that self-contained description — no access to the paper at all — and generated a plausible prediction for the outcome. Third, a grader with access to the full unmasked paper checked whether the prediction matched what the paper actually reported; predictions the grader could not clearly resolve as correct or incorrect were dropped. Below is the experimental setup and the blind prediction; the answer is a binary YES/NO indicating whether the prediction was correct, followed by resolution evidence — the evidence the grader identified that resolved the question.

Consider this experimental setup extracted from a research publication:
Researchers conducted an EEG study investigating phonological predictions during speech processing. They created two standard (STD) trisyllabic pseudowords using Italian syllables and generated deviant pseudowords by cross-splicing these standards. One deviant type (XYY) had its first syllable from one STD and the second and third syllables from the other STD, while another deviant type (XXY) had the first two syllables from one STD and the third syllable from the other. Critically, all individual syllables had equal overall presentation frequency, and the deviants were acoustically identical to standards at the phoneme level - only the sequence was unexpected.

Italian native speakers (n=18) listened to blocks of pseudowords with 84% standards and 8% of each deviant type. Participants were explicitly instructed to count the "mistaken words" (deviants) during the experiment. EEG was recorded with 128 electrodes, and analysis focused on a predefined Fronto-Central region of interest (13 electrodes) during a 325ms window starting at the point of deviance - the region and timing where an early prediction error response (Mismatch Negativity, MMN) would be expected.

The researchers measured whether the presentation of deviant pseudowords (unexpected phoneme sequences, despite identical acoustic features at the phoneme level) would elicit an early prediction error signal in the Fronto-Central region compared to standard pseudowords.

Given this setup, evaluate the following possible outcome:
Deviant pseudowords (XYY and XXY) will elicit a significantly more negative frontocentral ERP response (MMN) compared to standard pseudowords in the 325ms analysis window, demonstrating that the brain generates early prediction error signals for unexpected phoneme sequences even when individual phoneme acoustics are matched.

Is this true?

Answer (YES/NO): YES